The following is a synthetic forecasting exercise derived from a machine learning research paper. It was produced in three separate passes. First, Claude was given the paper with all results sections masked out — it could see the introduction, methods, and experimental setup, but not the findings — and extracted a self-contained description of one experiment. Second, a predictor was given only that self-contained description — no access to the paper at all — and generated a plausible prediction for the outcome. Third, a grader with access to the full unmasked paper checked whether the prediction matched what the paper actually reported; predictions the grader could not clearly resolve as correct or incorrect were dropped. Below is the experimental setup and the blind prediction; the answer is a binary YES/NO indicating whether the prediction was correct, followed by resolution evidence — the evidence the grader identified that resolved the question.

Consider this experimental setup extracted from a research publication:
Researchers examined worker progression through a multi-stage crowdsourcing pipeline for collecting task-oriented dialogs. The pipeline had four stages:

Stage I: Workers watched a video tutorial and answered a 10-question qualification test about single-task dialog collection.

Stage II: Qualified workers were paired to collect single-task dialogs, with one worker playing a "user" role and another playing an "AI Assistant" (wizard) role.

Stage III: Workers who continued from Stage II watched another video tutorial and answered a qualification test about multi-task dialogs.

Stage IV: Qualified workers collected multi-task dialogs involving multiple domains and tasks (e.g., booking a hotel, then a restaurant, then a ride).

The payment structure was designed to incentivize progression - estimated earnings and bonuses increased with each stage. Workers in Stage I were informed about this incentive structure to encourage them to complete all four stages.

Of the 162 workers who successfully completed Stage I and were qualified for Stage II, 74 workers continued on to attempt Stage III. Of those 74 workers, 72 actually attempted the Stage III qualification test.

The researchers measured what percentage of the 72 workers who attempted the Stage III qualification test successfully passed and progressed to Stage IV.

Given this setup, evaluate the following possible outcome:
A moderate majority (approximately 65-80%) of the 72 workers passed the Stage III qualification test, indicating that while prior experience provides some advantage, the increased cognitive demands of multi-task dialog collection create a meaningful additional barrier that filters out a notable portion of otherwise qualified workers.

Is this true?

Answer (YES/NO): NO